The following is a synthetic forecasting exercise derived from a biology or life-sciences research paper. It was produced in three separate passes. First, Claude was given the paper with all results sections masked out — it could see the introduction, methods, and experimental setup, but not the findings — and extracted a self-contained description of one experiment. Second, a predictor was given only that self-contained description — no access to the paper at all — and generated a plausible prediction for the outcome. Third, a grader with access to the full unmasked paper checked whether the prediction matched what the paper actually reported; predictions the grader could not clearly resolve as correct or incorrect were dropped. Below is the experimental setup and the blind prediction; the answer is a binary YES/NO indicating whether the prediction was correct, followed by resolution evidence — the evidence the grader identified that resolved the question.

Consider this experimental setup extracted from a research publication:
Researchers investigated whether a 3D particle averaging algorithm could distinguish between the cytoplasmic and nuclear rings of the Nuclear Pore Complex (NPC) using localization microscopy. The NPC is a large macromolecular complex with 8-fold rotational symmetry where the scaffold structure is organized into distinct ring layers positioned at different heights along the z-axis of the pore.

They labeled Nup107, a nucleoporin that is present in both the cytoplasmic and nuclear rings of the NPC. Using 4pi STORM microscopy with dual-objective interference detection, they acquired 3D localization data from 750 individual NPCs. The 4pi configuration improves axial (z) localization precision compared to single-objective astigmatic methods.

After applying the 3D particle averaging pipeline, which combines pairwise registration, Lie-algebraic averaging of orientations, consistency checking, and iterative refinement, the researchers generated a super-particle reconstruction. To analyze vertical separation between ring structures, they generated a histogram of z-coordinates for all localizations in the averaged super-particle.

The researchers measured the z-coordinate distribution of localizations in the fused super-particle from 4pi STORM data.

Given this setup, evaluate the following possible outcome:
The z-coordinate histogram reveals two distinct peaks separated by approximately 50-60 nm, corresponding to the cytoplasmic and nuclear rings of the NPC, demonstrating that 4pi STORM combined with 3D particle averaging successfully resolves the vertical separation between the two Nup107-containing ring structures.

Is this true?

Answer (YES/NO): NO